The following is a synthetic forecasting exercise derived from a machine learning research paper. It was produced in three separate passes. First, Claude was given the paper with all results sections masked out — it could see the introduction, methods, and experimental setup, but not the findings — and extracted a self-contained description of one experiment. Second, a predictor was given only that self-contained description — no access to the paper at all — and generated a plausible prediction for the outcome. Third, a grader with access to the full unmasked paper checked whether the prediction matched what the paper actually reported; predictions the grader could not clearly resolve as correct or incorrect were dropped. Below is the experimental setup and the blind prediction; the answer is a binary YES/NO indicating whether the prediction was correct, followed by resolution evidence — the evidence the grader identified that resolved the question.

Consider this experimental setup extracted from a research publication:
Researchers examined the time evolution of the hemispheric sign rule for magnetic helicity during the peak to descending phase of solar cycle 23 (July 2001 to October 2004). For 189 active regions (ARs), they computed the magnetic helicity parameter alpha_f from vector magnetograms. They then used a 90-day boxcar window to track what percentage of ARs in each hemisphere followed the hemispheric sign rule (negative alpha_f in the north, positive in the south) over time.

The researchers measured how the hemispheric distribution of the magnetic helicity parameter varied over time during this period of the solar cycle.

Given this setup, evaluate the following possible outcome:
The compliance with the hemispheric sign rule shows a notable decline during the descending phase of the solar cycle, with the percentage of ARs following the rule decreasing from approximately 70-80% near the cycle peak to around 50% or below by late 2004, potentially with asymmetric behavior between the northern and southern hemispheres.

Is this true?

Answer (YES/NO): NO